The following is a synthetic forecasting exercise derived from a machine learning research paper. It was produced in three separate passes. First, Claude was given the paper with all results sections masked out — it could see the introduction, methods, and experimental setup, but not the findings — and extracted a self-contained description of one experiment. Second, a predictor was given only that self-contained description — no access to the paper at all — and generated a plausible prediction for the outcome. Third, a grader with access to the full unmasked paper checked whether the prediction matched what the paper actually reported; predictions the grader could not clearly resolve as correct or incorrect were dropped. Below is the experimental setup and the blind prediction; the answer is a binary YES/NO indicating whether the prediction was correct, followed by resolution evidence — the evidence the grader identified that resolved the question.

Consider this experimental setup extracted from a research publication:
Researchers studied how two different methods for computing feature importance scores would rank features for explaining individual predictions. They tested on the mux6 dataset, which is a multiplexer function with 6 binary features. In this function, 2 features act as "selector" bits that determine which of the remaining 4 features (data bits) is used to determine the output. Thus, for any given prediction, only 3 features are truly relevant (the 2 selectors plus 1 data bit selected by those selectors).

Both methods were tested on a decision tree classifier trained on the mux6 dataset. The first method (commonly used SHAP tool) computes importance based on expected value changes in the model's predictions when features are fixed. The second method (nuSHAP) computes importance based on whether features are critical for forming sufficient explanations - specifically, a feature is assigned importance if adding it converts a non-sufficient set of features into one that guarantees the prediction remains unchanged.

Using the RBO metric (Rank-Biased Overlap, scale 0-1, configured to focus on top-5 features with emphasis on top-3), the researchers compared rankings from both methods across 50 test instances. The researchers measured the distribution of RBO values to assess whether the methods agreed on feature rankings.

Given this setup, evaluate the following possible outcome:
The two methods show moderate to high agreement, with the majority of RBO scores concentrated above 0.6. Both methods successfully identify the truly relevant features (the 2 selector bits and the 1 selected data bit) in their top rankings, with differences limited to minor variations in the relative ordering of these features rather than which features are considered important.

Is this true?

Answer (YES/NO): NO